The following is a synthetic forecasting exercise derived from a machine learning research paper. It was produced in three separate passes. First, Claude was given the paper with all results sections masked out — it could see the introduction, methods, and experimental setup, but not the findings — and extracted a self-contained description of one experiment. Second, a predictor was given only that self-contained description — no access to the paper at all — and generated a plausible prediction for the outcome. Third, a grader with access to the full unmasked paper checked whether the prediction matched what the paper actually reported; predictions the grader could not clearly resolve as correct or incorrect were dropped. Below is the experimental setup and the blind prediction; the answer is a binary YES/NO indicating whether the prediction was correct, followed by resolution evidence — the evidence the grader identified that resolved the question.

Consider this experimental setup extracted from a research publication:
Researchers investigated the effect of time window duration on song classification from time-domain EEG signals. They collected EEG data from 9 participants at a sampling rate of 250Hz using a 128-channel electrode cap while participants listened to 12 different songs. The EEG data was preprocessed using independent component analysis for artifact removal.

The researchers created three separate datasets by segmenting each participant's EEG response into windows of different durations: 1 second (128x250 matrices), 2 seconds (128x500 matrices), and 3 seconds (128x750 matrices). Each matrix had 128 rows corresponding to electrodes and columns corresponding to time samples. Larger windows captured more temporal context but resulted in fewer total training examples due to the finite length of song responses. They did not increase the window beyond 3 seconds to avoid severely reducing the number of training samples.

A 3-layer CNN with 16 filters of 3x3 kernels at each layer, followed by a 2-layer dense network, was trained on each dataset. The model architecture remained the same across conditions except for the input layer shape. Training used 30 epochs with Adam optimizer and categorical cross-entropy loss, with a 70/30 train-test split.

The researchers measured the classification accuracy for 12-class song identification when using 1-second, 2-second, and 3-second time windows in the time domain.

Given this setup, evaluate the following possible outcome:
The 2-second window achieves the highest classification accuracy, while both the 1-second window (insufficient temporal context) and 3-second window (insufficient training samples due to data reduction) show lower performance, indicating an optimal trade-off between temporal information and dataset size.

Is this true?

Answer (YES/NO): NO